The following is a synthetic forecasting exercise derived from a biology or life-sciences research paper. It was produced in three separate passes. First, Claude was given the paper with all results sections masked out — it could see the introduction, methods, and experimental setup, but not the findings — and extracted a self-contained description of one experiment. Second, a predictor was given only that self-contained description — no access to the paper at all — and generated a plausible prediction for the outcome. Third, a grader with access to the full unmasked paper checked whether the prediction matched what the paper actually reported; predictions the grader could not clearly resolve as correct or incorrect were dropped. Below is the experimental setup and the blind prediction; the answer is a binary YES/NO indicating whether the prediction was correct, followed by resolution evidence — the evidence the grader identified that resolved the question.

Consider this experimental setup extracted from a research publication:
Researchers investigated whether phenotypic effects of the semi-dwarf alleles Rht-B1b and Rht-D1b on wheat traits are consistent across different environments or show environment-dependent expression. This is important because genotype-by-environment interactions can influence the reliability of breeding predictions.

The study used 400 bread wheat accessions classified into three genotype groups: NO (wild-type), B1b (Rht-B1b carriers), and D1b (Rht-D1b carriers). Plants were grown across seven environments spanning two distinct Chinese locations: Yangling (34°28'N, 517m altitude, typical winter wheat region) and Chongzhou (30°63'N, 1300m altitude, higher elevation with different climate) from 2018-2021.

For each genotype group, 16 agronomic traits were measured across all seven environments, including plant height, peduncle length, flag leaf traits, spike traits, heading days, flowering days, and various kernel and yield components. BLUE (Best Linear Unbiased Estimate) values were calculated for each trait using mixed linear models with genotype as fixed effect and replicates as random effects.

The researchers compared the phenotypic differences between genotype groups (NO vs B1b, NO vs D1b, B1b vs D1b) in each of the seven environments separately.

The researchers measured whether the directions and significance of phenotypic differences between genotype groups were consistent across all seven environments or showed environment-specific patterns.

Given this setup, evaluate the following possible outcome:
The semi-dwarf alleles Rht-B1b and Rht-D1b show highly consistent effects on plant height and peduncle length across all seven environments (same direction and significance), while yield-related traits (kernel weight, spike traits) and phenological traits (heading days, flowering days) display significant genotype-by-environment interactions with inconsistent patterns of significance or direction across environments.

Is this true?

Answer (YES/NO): NO